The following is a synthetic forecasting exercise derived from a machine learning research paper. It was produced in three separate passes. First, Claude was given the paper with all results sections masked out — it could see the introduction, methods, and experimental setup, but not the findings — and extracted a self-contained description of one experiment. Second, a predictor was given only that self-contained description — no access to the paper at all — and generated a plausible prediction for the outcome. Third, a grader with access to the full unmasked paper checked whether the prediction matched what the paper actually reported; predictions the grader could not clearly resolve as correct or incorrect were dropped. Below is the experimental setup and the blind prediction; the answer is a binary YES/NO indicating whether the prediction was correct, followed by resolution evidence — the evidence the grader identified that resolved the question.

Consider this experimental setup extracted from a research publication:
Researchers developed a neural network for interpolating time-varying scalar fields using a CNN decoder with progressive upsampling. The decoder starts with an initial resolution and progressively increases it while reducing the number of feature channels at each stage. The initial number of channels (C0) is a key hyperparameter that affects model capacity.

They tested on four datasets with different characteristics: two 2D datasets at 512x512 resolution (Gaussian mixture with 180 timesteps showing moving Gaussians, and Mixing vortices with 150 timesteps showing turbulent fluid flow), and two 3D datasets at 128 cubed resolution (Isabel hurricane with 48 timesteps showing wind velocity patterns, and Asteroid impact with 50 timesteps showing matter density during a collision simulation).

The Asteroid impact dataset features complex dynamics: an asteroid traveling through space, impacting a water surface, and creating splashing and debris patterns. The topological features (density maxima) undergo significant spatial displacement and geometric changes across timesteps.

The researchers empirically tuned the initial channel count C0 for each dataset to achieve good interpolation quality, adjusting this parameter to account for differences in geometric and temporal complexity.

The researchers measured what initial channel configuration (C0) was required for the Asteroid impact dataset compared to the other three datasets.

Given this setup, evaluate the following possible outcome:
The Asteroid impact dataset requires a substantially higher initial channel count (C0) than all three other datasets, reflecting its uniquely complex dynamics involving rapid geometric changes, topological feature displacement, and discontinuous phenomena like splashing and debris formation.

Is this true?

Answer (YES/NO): YES